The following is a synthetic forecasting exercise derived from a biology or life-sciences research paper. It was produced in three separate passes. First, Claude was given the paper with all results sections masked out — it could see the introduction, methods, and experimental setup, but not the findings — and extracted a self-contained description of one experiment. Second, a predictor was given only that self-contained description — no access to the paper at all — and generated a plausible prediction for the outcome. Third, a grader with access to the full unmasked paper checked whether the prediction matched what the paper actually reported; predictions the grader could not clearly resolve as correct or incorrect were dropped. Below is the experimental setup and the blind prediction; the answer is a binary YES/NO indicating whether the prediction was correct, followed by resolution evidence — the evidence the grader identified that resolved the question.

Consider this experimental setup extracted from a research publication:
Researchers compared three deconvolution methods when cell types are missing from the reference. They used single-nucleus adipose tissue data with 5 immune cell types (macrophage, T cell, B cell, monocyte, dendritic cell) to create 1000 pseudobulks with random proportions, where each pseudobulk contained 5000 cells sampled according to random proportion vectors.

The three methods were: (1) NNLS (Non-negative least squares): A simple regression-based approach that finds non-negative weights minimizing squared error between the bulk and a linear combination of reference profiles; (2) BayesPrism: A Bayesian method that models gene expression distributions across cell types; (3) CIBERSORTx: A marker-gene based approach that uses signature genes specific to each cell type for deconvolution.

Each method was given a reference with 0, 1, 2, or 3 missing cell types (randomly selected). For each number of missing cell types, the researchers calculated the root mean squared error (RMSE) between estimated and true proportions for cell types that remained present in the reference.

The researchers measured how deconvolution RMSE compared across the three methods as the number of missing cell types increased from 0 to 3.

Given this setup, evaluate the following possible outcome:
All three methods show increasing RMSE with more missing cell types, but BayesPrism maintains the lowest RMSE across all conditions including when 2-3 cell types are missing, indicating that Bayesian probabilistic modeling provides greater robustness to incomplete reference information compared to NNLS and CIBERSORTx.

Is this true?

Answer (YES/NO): NO